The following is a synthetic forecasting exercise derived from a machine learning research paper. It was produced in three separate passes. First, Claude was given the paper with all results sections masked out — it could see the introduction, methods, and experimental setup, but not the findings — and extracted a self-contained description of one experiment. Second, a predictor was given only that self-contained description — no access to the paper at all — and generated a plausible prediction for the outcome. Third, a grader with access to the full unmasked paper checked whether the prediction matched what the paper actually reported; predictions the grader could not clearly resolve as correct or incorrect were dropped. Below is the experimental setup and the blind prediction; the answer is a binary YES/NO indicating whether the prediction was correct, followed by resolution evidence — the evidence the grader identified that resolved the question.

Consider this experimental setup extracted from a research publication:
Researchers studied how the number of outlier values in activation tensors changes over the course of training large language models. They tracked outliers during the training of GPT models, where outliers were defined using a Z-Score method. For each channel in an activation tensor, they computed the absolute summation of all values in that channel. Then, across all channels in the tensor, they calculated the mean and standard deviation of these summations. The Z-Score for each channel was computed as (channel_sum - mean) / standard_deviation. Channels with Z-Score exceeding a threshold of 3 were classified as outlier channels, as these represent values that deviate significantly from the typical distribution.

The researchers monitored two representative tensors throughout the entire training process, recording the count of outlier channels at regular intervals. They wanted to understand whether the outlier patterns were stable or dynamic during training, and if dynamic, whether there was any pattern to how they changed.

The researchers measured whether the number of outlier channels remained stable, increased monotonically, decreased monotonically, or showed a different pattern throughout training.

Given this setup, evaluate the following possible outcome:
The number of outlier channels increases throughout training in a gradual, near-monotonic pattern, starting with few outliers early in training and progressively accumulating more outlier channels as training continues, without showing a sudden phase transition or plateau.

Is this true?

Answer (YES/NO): NO